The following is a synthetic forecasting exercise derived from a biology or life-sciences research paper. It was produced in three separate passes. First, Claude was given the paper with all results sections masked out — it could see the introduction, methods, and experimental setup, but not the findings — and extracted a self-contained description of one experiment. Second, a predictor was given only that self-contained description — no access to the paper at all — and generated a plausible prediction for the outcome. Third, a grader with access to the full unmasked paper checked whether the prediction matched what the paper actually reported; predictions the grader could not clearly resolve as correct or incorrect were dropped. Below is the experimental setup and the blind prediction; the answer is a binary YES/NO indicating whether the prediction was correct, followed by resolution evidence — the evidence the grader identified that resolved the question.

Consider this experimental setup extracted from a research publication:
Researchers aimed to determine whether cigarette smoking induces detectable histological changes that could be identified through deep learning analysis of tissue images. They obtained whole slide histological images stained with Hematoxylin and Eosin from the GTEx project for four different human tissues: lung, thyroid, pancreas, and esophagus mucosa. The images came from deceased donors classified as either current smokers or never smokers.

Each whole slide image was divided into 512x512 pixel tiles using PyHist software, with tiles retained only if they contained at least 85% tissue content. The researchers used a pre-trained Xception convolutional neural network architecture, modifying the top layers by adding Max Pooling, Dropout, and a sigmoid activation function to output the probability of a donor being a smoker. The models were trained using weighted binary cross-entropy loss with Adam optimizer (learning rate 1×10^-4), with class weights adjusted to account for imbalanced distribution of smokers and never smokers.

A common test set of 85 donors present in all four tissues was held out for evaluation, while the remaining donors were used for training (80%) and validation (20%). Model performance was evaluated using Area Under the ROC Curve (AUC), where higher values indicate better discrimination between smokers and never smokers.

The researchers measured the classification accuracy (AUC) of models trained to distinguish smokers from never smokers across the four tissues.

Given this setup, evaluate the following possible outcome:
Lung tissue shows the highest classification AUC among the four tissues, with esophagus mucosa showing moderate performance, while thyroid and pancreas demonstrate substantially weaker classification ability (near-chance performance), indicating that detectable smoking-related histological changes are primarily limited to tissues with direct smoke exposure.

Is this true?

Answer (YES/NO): NO